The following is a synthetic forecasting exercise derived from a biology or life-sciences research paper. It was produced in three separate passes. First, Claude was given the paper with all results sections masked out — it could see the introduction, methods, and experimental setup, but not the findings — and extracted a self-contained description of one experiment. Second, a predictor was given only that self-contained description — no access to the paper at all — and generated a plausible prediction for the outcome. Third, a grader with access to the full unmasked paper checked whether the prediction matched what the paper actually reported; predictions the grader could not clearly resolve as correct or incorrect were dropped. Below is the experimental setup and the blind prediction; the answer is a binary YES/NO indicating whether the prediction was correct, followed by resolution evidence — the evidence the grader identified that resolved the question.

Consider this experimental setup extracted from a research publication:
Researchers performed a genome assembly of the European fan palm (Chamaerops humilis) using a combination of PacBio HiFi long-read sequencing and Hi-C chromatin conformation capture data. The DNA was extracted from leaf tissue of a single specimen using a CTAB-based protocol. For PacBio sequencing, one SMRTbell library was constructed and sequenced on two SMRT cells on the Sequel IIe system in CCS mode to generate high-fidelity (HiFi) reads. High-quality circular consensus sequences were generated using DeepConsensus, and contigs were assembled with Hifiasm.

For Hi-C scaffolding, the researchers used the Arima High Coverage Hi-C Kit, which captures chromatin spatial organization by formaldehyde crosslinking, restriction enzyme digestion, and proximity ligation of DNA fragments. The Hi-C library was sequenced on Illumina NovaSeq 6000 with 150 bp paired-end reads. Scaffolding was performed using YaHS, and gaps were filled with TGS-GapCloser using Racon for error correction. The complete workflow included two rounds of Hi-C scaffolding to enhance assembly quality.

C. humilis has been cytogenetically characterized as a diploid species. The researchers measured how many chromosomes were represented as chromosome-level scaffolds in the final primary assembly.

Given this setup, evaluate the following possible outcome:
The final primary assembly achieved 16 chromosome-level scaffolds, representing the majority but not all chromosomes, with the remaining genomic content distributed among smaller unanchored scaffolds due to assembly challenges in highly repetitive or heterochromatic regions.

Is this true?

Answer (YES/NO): NO